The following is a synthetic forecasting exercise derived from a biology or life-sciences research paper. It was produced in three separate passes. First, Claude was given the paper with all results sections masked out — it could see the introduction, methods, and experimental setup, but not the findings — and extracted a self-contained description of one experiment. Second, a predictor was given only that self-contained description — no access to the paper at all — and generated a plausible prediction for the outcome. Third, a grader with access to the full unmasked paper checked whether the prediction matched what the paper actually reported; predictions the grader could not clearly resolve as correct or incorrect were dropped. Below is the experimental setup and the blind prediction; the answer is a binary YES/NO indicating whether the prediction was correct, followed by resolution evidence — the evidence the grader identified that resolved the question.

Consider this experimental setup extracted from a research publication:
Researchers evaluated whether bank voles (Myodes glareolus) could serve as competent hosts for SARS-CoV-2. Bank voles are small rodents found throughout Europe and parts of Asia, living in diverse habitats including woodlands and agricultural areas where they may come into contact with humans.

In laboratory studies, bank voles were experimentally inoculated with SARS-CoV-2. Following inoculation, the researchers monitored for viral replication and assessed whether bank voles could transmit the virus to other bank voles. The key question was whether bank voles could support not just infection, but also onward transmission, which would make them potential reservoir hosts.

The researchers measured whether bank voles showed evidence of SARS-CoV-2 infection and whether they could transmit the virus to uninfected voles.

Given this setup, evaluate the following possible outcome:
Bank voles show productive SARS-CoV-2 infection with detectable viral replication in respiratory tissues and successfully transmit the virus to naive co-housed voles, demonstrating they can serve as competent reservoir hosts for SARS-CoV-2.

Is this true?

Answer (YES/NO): NO